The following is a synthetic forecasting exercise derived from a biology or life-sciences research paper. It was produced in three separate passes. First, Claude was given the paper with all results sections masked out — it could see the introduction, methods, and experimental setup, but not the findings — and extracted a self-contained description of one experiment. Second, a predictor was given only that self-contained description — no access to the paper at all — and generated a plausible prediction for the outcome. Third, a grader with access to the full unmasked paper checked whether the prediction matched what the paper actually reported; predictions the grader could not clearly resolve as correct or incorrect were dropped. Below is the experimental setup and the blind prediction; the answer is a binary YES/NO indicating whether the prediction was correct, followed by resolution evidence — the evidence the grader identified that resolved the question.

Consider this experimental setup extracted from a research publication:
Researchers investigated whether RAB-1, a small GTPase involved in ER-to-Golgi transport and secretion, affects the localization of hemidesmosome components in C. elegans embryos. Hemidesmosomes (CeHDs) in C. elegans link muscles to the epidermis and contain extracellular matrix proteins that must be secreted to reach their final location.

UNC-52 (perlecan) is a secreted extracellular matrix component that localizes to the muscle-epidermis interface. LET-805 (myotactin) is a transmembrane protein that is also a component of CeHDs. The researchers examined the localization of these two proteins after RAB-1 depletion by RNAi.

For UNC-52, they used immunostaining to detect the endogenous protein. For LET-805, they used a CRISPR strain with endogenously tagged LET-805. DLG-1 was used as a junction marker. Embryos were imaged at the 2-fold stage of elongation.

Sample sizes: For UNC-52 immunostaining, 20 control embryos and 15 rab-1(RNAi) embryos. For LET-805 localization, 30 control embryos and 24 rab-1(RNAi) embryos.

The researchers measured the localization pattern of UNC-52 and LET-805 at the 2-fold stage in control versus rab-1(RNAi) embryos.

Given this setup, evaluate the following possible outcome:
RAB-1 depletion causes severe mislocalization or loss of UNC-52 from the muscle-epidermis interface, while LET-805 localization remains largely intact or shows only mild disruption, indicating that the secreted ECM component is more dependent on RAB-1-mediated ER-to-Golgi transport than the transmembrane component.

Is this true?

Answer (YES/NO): NO